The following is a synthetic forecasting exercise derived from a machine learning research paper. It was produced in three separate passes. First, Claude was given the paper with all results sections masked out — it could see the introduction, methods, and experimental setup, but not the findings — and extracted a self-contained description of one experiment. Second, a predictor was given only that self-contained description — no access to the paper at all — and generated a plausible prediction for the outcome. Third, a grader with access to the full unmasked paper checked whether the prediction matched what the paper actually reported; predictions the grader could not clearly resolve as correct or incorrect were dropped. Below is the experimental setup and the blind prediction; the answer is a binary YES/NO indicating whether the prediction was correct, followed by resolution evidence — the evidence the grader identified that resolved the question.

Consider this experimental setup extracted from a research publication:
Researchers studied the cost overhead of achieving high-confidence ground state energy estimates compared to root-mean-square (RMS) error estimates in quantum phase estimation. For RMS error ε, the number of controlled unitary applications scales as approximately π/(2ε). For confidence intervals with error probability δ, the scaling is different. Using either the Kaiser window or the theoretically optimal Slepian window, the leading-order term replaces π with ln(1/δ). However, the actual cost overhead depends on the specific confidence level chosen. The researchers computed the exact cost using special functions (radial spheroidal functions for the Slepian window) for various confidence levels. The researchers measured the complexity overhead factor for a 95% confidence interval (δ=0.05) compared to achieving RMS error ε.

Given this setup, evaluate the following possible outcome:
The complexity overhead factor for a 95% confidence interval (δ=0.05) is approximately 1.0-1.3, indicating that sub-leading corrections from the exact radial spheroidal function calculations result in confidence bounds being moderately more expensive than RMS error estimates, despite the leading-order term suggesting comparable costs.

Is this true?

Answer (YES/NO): NO